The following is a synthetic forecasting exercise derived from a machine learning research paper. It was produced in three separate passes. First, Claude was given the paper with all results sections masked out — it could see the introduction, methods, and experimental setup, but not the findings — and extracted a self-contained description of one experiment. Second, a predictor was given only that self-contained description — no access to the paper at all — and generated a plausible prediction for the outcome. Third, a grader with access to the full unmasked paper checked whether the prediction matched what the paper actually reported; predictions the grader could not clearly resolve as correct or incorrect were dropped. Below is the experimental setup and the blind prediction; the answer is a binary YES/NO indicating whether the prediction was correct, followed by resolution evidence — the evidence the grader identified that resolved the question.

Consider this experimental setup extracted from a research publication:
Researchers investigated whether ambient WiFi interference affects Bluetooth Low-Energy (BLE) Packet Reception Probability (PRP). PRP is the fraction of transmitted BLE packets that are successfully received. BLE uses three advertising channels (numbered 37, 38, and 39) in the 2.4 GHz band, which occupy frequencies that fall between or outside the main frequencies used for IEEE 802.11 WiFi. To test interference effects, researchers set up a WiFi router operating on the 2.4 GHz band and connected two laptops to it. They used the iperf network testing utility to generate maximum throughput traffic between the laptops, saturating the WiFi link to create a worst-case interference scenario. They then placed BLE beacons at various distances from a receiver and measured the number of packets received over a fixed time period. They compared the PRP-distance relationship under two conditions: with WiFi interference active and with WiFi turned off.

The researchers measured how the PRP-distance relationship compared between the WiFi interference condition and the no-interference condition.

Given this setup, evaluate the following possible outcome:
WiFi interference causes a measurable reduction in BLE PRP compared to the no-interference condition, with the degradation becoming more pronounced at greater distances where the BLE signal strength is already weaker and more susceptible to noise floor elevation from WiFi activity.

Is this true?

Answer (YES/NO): NO